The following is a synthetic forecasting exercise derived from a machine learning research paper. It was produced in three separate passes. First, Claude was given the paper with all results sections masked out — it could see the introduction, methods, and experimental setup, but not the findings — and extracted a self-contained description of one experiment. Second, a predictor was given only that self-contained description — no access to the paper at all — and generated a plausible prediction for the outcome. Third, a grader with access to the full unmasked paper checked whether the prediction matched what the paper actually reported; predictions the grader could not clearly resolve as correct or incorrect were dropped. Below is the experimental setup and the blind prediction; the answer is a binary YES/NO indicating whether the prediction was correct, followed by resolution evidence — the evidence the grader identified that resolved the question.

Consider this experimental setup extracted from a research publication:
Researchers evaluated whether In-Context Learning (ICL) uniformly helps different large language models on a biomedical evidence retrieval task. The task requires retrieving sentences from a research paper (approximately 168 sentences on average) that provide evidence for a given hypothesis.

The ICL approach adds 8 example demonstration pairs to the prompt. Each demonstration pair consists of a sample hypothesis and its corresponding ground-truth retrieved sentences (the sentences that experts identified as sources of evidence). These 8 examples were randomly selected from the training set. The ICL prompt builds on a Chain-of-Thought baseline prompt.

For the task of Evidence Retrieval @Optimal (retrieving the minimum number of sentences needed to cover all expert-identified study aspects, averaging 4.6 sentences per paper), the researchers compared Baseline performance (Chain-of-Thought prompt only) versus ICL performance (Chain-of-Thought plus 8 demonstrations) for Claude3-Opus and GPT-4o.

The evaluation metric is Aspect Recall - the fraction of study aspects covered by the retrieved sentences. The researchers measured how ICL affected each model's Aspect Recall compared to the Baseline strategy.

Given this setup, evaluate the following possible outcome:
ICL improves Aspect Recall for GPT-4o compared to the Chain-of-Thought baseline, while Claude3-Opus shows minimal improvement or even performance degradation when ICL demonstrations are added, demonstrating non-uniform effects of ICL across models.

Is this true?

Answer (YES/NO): YES